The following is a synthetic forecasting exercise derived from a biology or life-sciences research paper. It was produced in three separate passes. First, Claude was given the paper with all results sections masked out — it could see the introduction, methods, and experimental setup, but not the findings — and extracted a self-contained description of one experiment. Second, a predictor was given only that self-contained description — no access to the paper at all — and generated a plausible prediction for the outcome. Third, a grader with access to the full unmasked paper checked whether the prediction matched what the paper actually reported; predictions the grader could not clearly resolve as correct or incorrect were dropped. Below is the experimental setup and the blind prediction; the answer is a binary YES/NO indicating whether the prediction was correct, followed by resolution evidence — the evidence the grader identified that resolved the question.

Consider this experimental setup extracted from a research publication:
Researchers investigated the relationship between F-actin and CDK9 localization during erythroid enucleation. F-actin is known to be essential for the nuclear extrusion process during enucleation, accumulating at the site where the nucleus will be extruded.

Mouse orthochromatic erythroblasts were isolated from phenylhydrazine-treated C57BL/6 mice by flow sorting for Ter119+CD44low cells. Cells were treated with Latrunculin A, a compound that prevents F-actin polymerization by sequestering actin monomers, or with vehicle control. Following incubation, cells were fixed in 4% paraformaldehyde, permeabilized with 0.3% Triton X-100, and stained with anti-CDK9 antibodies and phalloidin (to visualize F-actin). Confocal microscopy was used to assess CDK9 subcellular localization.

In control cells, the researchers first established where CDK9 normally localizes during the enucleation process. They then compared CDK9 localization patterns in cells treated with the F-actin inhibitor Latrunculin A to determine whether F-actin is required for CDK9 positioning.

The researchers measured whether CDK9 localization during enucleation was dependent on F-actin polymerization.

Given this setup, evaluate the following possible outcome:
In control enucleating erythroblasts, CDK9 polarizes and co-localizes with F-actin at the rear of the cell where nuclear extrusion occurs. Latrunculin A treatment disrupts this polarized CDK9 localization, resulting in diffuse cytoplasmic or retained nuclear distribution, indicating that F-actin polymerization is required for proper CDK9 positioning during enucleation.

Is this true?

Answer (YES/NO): NO